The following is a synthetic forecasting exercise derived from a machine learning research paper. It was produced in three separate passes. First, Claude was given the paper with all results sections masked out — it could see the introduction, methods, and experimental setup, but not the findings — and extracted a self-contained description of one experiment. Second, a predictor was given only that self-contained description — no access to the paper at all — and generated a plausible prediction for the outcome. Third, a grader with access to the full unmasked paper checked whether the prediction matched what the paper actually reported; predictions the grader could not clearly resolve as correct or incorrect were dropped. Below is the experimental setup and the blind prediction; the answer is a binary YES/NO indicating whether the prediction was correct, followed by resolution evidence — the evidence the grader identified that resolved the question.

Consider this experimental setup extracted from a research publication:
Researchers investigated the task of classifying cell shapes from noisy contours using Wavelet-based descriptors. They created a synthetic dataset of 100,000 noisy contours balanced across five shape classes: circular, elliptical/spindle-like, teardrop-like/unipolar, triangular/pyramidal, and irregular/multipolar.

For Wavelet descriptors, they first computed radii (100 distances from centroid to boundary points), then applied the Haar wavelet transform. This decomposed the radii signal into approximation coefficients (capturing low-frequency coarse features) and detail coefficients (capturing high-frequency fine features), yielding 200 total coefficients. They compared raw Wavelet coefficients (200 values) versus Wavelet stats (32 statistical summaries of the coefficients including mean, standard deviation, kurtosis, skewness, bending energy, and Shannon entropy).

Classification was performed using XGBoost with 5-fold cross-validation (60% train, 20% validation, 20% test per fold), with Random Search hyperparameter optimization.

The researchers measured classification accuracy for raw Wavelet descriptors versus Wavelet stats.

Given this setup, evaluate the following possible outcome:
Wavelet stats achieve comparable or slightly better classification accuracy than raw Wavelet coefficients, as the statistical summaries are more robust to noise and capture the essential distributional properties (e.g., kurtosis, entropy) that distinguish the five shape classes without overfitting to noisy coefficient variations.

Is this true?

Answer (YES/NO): NO